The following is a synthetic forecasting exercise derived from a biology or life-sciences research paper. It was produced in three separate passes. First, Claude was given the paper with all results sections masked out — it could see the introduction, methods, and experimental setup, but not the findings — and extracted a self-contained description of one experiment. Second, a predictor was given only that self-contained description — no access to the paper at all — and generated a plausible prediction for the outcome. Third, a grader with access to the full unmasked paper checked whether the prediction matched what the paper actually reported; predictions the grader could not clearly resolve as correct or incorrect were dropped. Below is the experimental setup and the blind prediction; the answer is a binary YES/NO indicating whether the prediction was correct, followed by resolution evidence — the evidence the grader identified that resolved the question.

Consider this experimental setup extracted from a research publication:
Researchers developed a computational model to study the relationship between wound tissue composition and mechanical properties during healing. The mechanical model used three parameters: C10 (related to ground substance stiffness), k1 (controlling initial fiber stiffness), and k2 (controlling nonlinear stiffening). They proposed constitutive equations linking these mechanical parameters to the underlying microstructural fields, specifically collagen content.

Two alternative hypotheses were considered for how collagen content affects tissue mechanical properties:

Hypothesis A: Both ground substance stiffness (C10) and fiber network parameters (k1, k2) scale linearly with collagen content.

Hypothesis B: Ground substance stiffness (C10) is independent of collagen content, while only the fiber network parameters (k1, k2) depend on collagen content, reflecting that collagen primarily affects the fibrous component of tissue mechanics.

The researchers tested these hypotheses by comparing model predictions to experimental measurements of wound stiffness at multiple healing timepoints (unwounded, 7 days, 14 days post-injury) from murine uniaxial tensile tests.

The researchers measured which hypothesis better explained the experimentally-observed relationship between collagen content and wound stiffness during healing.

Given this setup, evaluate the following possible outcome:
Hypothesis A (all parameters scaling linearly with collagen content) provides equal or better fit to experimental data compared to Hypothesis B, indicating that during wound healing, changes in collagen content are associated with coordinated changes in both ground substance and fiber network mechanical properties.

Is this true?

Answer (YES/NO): NO